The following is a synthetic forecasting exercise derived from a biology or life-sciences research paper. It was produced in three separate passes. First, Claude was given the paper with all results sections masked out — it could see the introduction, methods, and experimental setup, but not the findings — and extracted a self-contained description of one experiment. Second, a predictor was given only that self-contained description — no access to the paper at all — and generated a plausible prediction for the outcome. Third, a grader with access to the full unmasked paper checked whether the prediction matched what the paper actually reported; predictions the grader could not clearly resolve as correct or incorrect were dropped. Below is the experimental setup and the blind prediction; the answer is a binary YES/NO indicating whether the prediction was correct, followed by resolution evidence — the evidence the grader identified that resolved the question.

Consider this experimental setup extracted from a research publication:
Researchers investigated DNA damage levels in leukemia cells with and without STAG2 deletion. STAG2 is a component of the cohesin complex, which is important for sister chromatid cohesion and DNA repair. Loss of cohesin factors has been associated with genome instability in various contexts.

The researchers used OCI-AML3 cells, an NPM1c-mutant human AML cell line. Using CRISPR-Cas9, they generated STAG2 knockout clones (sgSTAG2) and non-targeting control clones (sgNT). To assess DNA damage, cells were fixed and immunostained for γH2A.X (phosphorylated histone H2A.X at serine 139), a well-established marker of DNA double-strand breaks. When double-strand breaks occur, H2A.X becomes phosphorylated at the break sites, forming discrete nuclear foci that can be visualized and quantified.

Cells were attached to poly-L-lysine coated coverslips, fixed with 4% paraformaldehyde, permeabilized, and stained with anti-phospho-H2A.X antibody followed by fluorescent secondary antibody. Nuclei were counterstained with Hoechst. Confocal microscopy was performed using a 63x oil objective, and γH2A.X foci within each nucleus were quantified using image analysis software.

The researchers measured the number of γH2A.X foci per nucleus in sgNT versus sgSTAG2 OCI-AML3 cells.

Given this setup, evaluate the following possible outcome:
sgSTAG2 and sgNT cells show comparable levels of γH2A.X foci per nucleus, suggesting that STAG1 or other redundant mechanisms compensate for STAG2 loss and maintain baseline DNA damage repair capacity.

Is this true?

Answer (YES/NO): NO